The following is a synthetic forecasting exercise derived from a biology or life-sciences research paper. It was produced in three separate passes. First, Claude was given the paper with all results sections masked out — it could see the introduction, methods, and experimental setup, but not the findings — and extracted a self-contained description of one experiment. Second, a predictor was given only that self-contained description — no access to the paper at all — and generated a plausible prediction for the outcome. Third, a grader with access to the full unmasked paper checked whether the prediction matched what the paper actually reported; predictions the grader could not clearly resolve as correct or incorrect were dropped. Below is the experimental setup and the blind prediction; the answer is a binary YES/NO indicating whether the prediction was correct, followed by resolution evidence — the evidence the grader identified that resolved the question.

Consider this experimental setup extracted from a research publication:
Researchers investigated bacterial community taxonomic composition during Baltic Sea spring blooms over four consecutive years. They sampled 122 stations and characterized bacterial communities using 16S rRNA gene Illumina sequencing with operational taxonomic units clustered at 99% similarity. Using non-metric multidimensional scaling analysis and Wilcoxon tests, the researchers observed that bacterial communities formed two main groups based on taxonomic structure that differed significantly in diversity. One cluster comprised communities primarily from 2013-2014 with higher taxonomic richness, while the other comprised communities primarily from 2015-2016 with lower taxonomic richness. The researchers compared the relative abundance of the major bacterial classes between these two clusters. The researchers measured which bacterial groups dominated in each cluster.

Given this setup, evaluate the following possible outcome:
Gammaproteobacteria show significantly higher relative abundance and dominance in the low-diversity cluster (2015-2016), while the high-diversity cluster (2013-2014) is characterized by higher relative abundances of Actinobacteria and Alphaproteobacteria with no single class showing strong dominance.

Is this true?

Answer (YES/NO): NO